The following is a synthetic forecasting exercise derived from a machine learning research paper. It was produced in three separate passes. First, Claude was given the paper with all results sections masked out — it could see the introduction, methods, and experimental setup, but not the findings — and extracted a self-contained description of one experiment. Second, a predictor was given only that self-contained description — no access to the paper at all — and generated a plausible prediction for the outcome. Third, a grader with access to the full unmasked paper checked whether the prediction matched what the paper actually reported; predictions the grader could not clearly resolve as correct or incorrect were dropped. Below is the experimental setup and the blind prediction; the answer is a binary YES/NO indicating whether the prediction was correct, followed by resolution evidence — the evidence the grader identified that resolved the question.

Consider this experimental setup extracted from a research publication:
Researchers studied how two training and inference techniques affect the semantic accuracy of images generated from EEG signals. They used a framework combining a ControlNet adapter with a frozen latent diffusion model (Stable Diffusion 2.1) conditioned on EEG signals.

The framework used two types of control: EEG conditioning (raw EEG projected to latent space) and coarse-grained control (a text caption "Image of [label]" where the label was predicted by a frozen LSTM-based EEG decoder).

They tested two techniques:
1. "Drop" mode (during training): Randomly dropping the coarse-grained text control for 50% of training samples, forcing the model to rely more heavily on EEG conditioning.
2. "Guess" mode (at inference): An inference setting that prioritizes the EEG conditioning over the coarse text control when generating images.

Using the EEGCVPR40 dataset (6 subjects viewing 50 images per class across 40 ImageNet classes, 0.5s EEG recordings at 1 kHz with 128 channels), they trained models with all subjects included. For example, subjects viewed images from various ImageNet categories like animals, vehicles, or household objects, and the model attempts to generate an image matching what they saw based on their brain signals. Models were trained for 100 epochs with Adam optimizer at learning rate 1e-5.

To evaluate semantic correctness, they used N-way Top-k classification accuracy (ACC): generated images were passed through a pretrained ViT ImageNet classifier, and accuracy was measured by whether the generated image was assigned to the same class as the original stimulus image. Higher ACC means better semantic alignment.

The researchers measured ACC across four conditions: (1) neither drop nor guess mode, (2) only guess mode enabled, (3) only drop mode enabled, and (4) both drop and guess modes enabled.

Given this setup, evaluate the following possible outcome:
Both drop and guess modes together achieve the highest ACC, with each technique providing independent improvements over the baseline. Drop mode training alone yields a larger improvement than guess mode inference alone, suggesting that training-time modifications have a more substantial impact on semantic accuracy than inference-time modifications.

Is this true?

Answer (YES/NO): NO